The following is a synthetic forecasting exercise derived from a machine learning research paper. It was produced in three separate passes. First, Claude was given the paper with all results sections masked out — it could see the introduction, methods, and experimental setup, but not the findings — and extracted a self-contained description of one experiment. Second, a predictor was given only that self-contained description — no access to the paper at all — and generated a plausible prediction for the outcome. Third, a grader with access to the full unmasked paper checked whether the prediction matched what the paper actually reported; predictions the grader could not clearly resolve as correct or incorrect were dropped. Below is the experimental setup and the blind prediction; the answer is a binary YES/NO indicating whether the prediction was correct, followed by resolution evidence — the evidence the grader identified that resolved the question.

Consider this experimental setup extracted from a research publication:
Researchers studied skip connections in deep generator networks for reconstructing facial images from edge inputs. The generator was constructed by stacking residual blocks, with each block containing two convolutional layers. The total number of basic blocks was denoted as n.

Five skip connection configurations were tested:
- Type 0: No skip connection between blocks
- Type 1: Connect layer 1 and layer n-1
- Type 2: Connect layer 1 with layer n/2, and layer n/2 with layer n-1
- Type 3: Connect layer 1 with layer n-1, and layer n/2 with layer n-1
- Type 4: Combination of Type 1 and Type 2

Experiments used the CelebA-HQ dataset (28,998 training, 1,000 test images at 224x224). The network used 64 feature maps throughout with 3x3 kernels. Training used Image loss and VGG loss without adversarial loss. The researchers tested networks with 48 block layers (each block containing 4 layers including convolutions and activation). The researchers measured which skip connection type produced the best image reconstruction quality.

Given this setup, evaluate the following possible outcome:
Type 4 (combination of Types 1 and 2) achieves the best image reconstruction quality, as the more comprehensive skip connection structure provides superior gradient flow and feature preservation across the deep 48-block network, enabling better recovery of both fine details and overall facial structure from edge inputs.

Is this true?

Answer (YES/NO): NO